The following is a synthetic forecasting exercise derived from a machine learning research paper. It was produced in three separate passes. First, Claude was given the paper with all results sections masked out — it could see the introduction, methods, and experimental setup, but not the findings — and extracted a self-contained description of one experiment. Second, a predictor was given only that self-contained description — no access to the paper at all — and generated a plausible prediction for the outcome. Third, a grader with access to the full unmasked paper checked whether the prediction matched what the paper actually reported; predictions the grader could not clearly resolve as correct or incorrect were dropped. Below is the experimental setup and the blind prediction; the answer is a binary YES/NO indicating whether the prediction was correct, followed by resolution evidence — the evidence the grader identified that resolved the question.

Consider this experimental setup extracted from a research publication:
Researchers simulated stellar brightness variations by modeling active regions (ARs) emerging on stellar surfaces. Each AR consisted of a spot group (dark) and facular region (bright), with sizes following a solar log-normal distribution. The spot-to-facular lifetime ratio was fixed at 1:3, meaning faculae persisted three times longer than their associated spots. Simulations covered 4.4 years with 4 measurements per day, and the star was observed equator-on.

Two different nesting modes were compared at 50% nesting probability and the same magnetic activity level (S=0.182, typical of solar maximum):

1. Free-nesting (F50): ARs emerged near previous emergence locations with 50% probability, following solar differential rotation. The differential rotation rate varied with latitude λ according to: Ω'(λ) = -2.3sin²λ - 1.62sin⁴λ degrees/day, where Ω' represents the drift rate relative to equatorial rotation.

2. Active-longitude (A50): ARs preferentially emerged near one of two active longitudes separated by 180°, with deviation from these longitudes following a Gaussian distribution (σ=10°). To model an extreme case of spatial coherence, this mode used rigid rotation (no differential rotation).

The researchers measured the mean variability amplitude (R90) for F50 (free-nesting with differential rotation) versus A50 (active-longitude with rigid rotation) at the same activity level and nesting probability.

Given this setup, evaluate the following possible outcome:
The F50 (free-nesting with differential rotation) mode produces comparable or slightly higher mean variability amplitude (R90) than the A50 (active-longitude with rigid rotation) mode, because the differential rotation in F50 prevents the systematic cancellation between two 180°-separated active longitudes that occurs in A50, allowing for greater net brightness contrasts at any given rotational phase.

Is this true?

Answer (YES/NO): NO